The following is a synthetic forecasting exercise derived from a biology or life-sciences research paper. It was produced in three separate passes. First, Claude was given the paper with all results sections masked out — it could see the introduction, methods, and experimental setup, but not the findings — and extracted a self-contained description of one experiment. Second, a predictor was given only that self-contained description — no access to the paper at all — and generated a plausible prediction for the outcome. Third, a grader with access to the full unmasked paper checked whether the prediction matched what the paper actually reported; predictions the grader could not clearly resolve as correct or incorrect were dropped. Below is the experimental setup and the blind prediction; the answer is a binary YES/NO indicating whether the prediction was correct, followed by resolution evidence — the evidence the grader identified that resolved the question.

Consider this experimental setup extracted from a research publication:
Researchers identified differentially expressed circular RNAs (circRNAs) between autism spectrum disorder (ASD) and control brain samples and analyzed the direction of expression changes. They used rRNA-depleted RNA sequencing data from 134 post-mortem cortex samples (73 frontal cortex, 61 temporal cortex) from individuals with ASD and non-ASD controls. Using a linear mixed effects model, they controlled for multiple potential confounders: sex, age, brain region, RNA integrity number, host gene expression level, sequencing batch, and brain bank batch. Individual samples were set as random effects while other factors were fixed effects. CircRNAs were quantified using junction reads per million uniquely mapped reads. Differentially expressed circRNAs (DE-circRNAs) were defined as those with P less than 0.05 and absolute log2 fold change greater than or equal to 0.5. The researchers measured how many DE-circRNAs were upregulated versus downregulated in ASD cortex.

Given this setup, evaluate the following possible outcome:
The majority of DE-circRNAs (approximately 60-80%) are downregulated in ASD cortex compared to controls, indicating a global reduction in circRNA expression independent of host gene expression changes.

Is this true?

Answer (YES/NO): YES